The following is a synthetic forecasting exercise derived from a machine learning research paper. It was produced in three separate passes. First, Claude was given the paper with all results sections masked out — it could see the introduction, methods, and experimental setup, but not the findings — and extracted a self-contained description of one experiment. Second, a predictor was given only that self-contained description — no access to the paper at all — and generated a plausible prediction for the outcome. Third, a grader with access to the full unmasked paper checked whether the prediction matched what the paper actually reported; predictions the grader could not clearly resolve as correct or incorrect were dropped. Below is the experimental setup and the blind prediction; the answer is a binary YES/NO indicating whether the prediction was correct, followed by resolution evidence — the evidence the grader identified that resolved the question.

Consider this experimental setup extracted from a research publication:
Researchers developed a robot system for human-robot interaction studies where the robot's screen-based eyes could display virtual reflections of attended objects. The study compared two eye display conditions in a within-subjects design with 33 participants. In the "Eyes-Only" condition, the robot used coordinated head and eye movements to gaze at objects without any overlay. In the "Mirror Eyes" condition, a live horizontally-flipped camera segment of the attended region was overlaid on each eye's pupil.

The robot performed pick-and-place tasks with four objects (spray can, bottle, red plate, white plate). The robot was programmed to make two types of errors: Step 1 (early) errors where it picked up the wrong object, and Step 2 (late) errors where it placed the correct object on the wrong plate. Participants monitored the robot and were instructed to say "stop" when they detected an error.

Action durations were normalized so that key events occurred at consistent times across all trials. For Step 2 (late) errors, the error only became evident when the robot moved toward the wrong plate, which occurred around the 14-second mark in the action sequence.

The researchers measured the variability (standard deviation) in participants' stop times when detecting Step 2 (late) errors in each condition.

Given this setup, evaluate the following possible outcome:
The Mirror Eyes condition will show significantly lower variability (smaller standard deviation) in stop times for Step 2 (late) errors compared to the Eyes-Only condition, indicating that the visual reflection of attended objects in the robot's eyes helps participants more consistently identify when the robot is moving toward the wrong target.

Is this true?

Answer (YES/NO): NO